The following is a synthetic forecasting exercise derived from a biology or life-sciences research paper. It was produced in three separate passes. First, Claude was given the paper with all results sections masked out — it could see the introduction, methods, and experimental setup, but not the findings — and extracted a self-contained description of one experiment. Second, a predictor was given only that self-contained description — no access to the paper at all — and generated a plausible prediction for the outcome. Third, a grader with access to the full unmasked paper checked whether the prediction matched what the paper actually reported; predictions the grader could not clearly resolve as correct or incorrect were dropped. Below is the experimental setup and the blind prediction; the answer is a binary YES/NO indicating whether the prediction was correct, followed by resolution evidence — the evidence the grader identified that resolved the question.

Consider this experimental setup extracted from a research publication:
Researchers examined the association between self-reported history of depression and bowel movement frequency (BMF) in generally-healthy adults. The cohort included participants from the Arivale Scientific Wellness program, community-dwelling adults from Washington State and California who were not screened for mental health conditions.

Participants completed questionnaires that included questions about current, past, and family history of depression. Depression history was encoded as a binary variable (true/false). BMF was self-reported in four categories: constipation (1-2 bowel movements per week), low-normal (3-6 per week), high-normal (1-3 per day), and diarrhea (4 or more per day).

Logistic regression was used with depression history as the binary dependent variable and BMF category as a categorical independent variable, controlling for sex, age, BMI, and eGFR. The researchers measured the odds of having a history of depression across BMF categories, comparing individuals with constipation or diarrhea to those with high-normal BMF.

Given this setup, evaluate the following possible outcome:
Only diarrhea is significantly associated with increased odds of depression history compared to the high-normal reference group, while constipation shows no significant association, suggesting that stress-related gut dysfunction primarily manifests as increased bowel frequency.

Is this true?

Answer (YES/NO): NO